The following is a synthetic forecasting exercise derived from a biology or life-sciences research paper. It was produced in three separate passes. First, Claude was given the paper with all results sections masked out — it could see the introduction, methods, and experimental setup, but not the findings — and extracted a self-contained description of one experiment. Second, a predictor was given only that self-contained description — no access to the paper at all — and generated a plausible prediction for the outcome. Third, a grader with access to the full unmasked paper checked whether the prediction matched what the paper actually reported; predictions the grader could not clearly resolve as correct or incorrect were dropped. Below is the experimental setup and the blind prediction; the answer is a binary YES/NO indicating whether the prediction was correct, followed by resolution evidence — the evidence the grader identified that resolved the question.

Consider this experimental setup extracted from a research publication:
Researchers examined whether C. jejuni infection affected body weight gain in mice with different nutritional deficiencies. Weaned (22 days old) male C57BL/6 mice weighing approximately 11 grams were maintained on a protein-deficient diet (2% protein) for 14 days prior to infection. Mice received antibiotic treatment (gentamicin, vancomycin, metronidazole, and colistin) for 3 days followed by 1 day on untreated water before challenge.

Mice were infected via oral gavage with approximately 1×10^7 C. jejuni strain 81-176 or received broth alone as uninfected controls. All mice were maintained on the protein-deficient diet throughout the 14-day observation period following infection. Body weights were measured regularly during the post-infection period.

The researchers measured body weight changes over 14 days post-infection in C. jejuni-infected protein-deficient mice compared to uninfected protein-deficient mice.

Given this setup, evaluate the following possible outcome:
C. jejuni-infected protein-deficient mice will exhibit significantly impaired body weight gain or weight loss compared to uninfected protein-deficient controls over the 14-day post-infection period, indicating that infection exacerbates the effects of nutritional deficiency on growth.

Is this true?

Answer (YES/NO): NO